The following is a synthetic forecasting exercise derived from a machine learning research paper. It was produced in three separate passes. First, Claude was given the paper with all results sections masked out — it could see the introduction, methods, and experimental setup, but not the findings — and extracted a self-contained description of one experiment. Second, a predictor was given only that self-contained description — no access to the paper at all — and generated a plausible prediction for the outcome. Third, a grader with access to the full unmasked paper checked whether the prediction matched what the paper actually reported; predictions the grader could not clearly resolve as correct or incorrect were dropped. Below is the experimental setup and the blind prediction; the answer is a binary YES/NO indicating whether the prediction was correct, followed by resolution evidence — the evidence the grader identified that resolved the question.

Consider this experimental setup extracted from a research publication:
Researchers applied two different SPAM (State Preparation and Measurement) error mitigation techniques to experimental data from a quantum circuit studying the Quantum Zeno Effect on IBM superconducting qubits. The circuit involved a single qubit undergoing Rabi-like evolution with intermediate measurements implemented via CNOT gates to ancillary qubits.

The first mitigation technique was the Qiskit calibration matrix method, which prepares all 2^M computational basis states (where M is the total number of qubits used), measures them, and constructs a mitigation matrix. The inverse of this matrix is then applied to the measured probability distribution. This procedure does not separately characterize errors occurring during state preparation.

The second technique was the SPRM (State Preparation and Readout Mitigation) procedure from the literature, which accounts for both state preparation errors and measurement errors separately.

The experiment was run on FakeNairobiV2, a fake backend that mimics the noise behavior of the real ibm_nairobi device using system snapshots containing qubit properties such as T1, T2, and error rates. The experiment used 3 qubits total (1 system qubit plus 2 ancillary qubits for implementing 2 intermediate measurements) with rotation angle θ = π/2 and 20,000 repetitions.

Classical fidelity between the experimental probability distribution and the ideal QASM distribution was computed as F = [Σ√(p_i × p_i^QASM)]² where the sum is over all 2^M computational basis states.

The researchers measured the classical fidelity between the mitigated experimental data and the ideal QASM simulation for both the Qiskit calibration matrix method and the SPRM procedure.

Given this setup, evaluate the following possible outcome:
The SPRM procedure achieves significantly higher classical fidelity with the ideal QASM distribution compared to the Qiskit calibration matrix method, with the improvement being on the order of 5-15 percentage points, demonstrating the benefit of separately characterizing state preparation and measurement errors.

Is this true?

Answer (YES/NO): NO